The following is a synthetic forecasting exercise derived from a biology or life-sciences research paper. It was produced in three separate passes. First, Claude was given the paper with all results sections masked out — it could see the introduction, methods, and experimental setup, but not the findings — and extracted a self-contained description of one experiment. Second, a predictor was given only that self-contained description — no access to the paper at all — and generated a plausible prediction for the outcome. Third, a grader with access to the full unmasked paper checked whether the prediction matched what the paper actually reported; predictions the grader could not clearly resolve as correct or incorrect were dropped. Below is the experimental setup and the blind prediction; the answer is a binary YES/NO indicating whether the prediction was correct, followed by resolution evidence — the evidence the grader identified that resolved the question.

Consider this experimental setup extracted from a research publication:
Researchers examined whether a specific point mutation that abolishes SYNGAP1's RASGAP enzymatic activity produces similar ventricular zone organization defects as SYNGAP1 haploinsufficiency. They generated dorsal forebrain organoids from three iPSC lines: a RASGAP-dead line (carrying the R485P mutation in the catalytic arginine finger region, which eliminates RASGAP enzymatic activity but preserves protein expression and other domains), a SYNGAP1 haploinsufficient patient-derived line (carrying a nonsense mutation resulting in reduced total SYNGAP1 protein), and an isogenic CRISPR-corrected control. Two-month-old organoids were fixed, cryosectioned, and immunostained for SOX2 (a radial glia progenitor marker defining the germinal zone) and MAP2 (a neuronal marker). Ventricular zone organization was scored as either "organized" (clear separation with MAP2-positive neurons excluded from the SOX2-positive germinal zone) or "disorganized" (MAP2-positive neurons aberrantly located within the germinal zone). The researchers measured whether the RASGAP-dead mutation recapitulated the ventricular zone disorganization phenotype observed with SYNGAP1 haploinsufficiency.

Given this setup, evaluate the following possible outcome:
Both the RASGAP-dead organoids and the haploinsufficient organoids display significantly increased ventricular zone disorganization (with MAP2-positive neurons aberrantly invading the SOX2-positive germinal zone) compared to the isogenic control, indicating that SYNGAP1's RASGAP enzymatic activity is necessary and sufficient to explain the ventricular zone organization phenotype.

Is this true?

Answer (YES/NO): YES